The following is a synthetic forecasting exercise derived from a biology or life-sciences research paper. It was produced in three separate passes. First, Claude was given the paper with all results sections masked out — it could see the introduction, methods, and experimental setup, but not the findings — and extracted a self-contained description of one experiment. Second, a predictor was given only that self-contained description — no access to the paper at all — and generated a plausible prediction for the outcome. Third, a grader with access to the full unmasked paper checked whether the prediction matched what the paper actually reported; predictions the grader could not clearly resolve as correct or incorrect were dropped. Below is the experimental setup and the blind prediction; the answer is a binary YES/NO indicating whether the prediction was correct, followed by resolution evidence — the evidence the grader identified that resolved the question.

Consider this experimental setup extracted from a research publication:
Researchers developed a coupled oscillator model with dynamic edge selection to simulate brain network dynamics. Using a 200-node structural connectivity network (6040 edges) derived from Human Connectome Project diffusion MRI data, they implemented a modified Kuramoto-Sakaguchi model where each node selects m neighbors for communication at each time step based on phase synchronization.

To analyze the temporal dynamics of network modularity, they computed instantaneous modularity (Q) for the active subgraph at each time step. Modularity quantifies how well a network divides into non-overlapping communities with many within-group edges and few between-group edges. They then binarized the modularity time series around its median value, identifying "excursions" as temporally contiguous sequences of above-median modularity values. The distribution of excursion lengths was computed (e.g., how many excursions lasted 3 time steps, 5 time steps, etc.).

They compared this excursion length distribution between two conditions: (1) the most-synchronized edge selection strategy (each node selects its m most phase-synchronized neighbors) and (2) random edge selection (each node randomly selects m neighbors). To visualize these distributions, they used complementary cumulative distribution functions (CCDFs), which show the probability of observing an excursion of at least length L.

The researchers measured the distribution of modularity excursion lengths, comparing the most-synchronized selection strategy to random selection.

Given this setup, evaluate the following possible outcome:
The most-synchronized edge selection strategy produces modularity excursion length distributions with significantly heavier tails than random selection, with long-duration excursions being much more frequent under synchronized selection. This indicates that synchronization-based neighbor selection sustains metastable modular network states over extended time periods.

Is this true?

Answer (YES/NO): YES